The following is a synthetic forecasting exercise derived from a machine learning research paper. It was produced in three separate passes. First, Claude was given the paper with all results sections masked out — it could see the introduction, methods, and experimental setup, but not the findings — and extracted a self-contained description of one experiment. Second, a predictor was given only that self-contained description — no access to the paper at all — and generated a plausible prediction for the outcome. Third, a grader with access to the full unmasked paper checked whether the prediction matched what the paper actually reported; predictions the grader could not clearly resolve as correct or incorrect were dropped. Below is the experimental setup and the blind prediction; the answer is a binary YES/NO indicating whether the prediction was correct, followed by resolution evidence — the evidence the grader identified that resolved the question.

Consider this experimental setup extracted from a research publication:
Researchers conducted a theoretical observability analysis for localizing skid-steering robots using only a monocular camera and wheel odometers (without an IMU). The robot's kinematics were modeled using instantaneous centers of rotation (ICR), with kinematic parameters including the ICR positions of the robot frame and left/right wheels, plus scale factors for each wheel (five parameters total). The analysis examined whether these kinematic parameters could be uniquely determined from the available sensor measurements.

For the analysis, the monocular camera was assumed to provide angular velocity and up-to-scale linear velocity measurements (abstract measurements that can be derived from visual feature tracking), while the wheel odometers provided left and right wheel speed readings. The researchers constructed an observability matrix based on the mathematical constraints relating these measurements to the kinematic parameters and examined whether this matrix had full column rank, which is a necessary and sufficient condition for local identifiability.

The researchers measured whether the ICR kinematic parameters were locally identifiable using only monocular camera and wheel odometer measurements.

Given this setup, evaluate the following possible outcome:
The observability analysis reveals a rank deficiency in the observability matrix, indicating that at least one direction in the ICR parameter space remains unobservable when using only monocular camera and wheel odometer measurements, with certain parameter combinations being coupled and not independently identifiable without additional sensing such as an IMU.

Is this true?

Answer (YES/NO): YES